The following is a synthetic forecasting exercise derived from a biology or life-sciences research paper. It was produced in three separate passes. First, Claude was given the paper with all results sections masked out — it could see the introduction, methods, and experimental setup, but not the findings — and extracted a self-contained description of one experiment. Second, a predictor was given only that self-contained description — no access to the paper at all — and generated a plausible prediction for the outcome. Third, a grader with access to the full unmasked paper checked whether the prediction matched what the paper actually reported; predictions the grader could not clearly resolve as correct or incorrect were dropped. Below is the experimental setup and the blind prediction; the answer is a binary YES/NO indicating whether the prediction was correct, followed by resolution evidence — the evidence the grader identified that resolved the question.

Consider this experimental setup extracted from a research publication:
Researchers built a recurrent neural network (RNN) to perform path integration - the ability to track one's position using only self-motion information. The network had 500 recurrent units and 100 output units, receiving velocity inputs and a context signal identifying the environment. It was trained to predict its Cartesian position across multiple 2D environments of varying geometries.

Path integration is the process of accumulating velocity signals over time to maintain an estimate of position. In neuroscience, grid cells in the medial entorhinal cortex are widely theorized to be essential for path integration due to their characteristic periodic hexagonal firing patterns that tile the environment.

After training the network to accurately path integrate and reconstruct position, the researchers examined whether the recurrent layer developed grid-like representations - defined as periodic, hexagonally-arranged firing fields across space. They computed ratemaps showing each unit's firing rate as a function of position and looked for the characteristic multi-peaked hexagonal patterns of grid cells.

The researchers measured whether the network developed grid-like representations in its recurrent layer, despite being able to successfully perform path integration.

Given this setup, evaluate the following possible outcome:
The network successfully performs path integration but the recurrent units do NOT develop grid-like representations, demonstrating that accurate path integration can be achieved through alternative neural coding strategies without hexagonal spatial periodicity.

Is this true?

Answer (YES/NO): YES